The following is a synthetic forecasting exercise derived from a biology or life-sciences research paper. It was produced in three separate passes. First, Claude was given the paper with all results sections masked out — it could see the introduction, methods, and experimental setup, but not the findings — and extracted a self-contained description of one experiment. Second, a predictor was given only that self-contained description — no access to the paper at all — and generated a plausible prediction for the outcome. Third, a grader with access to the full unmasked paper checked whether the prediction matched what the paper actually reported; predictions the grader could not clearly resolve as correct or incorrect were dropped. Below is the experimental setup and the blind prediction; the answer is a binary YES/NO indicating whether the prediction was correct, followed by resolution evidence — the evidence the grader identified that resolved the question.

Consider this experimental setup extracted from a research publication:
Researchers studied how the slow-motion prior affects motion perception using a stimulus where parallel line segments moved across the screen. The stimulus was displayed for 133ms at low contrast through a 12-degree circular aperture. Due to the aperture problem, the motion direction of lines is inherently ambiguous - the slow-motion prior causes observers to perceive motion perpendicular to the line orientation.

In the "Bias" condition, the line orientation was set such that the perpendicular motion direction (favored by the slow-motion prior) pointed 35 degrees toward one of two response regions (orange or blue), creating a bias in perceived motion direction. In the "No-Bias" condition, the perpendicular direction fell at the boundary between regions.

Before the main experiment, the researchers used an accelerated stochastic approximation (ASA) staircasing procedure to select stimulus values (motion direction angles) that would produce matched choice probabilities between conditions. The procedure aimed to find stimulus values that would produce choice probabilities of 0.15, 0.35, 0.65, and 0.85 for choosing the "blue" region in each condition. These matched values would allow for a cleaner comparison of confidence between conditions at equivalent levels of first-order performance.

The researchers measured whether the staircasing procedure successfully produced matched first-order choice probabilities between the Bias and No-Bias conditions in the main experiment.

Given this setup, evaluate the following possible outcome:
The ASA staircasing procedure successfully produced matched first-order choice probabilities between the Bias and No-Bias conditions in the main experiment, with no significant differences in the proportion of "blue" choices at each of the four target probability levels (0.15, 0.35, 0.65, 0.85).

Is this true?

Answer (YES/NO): NO